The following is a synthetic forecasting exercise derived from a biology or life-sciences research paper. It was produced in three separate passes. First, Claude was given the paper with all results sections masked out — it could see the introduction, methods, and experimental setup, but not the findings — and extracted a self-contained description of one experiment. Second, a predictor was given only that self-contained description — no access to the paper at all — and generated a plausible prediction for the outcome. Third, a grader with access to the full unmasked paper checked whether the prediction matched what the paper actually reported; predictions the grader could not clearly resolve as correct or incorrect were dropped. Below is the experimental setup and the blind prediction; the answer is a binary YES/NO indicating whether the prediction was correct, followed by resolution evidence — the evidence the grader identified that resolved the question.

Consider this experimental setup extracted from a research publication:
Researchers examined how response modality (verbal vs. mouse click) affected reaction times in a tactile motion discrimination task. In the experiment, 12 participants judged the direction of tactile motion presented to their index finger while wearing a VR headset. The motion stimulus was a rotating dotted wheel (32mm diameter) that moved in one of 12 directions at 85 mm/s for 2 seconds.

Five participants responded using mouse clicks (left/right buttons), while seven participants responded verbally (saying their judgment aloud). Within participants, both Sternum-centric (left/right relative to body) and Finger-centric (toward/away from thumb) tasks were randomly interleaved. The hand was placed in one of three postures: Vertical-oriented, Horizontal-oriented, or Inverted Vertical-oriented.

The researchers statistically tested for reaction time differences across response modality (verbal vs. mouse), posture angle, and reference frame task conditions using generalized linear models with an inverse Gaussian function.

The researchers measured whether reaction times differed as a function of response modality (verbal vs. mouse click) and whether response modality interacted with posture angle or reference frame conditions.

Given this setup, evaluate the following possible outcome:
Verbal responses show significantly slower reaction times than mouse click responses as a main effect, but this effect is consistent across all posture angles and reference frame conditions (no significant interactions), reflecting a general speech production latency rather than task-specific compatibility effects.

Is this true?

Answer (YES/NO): YES